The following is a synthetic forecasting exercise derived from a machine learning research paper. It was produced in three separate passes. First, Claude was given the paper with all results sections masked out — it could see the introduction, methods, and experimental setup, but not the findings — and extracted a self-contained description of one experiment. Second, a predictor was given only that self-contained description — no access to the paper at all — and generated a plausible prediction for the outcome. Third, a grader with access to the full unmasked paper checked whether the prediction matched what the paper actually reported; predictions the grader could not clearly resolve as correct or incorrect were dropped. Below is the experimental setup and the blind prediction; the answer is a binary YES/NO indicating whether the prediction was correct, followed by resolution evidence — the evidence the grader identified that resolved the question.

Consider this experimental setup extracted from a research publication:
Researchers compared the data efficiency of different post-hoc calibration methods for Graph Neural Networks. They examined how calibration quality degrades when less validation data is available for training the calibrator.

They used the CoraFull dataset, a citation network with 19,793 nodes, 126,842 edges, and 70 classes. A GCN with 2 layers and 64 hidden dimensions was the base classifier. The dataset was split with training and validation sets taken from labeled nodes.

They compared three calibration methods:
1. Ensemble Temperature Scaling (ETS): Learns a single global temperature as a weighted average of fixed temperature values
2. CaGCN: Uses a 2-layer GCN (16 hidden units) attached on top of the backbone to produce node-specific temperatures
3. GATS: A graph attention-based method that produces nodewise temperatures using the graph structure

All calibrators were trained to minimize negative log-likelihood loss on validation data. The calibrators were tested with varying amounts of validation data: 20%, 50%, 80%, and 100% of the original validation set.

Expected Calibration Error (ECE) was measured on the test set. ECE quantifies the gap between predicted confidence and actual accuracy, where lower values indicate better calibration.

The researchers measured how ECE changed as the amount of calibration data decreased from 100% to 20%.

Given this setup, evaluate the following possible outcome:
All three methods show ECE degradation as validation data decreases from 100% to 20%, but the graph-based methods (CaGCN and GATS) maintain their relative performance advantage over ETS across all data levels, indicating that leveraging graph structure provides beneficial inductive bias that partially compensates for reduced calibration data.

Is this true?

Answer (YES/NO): NO